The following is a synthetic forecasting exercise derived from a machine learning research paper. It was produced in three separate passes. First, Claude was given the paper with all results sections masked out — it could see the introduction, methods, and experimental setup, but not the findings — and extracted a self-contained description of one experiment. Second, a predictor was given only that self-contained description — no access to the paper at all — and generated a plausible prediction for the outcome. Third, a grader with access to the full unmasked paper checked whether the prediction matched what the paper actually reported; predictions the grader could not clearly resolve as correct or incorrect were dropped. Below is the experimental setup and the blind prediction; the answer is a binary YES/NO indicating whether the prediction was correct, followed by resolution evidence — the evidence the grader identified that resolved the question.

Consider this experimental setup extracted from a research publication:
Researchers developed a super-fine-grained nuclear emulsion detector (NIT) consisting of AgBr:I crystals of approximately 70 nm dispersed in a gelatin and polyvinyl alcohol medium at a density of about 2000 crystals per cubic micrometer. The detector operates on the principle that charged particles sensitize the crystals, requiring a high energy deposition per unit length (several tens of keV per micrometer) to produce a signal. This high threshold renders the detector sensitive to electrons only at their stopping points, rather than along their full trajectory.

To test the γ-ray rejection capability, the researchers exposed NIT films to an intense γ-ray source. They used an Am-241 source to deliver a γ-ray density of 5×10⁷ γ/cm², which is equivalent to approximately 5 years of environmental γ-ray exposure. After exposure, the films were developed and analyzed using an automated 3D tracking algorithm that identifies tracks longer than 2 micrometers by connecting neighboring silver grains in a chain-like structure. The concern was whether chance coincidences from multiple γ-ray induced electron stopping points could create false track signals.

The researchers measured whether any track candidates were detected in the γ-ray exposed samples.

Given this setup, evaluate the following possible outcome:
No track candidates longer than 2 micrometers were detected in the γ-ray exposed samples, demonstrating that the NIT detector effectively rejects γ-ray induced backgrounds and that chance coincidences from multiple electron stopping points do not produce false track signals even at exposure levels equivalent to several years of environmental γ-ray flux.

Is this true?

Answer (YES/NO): YES